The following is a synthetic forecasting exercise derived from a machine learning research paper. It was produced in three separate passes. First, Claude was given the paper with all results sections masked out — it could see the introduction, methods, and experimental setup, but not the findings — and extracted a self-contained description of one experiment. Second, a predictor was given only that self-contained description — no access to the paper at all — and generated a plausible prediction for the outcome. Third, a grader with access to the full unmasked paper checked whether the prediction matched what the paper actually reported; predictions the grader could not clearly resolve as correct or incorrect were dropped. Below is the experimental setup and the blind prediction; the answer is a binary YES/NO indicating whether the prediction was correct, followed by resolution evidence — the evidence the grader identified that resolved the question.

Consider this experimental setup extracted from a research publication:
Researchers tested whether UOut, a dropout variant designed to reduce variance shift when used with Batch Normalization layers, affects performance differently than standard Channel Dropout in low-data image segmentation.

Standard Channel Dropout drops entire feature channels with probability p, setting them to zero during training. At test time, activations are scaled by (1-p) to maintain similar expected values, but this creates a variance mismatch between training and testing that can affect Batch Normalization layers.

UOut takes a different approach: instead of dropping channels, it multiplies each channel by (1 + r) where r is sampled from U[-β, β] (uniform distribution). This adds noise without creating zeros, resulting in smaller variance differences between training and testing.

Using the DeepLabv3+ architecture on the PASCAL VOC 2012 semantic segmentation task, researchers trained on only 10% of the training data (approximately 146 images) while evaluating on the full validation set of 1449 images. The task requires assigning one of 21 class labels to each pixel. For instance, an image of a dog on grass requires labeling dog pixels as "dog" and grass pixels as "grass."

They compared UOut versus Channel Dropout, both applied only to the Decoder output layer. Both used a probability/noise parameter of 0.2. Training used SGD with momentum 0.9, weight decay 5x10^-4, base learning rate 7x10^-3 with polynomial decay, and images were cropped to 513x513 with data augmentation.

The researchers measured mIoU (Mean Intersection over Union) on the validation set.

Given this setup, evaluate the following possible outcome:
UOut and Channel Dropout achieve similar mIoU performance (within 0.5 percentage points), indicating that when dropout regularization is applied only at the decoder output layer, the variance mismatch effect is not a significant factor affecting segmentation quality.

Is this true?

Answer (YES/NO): NO